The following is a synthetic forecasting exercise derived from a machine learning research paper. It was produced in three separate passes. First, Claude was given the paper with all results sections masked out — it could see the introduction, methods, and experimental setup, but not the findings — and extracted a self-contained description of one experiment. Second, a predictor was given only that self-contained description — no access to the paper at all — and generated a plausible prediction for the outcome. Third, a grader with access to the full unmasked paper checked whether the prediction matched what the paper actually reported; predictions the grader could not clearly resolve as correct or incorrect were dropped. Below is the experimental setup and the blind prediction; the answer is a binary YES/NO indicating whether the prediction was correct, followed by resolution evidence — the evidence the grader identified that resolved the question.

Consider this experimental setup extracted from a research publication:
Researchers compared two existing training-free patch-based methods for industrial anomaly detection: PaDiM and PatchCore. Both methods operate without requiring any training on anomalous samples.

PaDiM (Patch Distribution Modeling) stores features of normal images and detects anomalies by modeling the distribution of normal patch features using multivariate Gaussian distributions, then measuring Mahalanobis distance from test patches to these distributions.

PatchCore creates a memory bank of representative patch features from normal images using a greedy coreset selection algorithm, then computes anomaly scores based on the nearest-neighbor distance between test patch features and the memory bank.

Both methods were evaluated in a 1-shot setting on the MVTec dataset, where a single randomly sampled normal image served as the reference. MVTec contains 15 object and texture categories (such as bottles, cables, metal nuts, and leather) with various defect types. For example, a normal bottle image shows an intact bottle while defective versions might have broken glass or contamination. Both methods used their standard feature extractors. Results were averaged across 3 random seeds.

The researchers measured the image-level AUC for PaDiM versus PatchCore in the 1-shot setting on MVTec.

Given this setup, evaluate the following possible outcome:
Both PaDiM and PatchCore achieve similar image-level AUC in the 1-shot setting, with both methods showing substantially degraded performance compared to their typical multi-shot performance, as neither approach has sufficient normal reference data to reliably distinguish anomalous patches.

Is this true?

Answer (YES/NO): NO